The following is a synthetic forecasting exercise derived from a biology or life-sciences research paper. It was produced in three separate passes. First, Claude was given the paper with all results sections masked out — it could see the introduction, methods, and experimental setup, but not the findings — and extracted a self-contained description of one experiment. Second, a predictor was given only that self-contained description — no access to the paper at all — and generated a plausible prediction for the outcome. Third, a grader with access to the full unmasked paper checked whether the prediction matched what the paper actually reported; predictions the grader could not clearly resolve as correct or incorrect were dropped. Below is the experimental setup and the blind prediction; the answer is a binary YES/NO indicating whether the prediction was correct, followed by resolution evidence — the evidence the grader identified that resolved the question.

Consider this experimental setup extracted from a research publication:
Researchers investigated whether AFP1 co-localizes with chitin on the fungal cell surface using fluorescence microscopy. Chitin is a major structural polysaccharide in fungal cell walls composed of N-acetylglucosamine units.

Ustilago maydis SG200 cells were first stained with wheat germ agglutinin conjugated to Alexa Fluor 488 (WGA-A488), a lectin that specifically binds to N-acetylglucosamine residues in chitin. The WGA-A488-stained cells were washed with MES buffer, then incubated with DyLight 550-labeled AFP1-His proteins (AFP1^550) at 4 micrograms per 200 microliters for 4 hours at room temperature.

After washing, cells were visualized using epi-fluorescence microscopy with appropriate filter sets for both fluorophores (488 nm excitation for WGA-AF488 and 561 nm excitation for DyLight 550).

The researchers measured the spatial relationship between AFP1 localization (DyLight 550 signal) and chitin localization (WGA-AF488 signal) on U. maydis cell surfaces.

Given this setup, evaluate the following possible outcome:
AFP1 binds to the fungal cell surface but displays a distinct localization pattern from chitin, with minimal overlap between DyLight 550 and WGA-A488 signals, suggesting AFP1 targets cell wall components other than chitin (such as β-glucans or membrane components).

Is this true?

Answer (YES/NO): YES